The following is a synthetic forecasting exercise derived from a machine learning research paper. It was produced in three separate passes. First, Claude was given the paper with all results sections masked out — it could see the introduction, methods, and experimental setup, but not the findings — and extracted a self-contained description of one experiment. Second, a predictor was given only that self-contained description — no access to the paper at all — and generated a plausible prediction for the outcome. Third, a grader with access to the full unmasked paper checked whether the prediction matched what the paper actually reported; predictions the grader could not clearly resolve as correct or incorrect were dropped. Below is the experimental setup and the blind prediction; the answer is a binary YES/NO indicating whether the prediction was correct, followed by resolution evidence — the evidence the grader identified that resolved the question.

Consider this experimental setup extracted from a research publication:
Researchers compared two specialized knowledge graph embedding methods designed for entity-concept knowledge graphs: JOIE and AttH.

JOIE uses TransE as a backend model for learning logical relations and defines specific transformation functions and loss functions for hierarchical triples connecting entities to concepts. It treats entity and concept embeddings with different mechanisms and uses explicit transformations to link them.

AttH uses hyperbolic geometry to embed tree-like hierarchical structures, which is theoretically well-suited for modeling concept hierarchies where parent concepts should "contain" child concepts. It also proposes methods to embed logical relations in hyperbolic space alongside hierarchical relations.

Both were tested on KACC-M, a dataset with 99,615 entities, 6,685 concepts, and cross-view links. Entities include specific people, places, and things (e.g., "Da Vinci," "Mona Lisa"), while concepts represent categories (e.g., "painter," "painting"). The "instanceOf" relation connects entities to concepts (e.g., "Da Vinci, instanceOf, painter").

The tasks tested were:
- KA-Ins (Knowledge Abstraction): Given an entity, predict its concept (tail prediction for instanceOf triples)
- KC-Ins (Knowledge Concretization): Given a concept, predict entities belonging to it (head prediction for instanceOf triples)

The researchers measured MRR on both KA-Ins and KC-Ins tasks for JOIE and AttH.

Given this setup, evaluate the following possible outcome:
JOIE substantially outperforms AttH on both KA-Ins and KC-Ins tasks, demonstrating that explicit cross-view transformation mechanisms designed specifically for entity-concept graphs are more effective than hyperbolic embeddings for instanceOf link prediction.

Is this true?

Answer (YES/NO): NO